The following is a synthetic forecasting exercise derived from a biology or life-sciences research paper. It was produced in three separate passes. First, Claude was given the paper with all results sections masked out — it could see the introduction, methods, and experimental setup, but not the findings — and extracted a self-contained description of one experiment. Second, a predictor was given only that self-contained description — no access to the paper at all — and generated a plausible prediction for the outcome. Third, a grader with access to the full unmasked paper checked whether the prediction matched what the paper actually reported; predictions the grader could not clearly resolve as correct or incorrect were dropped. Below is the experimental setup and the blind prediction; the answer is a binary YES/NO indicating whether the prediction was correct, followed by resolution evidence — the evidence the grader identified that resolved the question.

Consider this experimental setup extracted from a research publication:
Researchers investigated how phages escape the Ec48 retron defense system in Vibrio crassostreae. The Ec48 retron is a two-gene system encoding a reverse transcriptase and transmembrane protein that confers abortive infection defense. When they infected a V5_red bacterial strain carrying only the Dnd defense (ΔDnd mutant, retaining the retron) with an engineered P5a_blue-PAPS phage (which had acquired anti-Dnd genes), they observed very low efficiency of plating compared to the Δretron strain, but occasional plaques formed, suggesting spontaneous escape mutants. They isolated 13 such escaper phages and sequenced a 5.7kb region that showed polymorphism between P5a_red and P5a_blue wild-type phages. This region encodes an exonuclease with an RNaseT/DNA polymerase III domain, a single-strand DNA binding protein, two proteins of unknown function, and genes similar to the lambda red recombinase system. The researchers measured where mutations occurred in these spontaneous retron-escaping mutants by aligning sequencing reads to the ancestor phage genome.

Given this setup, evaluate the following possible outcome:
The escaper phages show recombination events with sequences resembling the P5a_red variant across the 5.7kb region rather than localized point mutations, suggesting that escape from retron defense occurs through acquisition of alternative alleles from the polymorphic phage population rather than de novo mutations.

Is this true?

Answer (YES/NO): NO